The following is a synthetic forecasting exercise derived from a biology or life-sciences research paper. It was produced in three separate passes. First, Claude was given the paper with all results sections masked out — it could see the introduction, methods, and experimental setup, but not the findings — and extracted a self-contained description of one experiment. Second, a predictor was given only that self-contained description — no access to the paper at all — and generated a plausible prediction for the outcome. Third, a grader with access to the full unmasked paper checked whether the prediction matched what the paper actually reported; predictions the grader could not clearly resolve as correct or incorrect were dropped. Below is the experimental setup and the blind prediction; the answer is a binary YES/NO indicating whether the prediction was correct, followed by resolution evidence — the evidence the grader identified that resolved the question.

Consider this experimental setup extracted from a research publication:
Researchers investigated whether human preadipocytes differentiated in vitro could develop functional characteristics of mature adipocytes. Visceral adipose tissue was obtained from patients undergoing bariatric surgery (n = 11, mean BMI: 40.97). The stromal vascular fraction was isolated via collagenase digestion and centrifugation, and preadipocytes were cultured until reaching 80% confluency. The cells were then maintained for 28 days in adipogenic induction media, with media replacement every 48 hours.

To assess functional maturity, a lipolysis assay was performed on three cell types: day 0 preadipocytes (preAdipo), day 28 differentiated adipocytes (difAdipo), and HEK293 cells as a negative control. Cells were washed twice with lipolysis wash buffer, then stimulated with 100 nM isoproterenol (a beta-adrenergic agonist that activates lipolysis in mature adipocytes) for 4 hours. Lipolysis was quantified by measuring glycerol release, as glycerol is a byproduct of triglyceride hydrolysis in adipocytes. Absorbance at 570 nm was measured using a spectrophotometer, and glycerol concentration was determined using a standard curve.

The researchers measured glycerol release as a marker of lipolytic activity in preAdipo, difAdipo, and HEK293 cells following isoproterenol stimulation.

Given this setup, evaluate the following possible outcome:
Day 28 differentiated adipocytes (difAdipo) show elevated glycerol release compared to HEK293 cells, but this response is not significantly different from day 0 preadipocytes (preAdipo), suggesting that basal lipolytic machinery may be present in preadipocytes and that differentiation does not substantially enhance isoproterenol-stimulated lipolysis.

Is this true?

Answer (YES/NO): NO